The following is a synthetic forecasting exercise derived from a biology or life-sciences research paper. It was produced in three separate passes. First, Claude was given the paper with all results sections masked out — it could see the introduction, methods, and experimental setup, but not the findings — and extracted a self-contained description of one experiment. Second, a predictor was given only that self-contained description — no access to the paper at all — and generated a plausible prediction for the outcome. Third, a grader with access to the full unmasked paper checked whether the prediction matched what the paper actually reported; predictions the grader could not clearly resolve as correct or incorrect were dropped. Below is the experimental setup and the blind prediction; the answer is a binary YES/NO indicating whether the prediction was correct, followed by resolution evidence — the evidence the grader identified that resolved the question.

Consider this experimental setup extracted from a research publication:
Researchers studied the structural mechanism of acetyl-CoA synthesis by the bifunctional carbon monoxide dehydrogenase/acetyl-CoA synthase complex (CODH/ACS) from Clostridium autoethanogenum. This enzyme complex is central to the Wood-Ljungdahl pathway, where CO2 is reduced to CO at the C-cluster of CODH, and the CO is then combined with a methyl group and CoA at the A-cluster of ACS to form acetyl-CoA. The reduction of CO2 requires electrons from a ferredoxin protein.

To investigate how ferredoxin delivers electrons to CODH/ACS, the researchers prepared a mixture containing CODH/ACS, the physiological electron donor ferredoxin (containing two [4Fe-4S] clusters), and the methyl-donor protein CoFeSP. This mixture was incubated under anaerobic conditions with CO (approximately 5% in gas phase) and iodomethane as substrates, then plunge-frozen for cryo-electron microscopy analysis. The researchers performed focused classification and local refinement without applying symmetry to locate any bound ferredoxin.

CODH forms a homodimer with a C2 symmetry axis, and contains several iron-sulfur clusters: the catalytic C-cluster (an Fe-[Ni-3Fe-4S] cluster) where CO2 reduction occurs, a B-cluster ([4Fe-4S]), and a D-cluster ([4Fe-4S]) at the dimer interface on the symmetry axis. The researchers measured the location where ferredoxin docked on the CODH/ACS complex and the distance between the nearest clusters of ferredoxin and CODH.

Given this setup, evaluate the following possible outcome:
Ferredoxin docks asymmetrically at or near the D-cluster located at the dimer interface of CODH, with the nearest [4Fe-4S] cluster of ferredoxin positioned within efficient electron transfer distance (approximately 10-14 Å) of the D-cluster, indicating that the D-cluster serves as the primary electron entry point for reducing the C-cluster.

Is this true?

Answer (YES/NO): NO